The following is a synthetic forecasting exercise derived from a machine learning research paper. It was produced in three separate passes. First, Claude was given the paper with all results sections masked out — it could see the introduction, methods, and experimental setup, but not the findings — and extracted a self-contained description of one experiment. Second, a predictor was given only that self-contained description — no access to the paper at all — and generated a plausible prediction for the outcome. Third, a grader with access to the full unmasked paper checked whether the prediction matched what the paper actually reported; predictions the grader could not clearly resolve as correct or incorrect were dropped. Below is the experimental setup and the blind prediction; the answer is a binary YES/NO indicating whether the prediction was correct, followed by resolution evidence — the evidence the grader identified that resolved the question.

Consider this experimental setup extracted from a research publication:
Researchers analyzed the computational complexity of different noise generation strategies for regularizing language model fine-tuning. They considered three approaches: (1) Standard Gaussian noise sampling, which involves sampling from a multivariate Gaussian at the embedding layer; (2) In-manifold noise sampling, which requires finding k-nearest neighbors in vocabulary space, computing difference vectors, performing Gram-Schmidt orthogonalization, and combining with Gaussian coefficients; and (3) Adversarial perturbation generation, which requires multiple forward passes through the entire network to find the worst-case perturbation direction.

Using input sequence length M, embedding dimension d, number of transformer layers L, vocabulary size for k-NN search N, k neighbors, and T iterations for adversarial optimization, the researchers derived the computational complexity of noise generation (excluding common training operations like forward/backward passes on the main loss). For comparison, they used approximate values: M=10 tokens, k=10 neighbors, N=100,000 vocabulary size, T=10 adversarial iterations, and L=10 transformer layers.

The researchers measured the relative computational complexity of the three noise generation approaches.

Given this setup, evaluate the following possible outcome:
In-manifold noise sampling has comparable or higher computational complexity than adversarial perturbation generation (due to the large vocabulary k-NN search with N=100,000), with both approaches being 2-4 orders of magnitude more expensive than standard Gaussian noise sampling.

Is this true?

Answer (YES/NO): YES